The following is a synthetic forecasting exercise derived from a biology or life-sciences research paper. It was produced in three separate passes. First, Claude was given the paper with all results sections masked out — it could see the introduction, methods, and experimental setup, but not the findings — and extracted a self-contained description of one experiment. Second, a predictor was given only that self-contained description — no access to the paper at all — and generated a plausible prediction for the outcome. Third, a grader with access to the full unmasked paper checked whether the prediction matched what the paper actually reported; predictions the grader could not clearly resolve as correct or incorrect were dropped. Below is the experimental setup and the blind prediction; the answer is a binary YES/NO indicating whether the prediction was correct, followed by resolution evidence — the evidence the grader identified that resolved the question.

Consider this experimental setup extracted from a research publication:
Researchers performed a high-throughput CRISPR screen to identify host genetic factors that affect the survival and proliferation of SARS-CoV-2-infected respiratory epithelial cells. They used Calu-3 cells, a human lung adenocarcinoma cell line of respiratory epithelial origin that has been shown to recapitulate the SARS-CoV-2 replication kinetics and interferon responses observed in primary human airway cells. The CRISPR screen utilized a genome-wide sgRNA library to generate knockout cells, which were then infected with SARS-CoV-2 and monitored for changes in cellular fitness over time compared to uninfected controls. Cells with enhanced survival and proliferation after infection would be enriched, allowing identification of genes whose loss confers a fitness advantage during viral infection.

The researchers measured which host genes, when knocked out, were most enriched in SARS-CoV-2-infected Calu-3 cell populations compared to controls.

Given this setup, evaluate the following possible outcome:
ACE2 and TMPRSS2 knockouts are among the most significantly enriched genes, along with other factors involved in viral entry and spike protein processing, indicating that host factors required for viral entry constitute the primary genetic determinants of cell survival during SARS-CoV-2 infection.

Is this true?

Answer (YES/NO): NO